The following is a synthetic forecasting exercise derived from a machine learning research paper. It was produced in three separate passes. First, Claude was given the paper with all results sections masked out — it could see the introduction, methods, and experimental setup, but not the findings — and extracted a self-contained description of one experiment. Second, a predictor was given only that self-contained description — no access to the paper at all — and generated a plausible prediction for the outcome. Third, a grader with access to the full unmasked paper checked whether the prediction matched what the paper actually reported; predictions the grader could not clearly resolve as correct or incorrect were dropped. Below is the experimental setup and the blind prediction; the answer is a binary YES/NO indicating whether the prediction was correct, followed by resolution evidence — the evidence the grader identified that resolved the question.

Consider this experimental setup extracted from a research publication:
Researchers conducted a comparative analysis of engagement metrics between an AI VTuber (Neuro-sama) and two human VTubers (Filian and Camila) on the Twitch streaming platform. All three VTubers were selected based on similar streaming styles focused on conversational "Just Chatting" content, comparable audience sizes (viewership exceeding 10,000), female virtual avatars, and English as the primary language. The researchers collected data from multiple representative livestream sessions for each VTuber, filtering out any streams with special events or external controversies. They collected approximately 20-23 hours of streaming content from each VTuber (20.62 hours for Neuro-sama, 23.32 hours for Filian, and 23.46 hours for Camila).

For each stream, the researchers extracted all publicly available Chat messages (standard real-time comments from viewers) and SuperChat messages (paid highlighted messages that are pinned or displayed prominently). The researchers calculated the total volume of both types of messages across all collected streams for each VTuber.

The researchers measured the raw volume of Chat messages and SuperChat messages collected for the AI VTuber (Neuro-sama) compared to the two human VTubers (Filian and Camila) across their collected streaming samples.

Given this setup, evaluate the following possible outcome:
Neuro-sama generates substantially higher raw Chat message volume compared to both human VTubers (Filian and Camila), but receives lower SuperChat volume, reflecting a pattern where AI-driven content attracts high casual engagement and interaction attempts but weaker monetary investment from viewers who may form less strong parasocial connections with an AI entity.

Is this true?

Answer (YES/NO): NO